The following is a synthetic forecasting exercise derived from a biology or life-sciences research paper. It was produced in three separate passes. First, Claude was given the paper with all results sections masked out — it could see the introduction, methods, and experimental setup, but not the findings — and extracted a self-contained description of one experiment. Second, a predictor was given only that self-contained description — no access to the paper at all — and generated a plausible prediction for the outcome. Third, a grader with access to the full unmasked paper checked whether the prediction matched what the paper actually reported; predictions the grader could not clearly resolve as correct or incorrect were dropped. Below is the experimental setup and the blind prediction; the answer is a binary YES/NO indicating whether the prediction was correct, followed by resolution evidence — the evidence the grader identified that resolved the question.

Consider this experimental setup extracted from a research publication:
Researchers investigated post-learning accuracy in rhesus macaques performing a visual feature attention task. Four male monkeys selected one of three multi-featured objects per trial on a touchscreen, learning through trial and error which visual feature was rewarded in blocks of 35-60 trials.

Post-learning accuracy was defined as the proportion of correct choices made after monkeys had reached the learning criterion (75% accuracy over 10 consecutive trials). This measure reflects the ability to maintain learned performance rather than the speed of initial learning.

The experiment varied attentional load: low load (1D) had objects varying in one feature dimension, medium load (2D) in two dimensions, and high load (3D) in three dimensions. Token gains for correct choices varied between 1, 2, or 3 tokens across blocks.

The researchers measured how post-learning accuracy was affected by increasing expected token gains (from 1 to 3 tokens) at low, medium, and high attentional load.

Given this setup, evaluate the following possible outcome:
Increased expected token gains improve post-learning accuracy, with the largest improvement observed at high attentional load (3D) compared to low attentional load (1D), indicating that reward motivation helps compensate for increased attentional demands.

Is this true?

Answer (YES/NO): NO